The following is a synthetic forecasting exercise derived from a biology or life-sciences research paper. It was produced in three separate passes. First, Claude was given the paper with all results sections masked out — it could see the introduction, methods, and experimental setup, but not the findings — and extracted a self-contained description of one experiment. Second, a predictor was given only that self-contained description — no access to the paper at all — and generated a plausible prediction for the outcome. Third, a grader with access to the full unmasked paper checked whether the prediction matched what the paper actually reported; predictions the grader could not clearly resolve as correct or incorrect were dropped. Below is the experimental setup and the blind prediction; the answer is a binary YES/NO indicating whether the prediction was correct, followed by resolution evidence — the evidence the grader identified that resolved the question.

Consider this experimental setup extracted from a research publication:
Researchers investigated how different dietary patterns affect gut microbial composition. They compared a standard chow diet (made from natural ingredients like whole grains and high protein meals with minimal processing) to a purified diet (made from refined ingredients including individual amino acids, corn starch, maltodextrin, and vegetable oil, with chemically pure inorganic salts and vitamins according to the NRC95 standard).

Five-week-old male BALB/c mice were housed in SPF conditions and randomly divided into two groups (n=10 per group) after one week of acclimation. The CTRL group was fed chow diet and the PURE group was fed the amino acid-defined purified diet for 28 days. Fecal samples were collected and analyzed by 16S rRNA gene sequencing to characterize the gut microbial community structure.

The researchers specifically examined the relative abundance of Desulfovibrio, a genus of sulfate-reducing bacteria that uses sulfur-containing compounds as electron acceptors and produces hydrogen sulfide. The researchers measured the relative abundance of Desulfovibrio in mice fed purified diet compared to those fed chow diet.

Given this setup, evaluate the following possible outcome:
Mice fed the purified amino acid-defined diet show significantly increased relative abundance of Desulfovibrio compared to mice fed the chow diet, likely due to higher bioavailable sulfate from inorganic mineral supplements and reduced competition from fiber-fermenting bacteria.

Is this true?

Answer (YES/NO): YES